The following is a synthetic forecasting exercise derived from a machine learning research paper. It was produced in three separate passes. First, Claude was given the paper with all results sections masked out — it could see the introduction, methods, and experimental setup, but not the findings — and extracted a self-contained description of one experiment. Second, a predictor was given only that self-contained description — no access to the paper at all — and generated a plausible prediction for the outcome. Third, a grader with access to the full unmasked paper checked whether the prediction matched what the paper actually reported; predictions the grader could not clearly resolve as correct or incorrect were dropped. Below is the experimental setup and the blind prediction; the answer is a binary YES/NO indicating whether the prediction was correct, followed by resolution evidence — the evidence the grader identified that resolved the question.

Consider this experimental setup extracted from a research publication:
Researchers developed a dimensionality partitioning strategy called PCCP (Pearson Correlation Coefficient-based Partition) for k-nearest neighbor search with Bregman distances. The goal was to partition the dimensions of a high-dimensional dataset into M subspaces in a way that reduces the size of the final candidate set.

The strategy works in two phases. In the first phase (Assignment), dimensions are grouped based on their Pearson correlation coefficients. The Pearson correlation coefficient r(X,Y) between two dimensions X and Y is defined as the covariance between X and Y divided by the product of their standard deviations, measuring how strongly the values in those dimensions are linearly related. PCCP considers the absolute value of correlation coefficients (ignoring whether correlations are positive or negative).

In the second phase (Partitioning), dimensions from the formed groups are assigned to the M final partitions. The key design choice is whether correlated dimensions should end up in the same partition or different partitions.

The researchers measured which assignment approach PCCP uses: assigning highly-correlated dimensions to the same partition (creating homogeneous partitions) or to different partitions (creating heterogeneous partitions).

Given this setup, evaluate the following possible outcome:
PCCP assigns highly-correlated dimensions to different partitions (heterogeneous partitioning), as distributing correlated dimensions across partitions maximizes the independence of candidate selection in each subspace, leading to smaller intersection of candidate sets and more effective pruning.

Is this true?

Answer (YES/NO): YES